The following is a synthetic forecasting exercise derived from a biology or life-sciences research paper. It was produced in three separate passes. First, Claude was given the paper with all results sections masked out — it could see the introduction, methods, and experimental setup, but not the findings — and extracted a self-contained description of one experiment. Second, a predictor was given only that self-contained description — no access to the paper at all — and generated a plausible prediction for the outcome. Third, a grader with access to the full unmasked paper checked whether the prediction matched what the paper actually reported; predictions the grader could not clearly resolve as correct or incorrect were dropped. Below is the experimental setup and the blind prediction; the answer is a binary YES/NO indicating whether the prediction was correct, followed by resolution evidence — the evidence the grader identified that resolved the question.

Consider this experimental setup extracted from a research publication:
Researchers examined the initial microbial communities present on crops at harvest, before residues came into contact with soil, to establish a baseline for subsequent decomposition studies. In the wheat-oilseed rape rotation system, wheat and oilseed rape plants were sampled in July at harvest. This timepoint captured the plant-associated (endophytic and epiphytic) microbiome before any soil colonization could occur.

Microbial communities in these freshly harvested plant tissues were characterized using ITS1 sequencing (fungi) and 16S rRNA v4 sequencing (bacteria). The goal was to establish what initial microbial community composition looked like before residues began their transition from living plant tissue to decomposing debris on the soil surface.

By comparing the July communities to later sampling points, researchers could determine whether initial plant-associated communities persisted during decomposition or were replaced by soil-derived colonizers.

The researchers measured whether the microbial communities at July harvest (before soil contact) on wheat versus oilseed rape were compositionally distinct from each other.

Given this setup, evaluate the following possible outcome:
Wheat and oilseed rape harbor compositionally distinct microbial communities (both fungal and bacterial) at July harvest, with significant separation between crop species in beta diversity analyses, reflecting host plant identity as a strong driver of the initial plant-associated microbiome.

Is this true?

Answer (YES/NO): YES